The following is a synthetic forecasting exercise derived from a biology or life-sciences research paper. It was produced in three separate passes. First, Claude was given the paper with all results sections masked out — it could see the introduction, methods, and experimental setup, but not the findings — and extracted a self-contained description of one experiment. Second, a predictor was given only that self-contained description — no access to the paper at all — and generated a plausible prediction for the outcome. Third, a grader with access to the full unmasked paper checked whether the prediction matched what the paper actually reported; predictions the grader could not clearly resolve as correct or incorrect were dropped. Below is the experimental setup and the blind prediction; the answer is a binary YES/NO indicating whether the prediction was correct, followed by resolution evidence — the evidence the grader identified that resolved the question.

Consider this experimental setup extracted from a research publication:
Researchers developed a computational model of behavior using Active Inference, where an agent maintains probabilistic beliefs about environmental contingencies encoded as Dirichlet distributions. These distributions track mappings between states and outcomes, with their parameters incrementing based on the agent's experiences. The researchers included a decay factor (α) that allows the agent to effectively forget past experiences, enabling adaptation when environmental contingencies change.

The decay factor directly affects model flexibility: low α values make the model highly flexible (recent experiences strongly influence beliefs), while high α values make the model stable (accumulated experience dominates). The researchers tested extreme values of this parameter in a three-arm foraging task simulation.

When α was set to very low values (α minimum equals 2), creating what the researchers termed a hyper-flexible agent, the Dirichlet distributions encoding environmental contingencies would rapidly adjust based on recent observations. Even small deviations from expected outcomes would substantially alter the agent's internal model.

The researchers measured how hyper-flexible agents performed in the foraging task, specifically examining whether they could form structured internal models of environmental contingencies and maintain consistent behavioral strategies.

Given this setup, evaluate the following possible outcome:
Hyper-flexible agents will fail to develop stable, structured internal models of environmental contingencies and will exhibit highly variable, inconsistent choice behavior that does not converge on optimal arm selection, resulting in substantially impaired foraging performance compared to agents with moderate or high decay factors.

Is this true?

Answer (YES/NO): NO